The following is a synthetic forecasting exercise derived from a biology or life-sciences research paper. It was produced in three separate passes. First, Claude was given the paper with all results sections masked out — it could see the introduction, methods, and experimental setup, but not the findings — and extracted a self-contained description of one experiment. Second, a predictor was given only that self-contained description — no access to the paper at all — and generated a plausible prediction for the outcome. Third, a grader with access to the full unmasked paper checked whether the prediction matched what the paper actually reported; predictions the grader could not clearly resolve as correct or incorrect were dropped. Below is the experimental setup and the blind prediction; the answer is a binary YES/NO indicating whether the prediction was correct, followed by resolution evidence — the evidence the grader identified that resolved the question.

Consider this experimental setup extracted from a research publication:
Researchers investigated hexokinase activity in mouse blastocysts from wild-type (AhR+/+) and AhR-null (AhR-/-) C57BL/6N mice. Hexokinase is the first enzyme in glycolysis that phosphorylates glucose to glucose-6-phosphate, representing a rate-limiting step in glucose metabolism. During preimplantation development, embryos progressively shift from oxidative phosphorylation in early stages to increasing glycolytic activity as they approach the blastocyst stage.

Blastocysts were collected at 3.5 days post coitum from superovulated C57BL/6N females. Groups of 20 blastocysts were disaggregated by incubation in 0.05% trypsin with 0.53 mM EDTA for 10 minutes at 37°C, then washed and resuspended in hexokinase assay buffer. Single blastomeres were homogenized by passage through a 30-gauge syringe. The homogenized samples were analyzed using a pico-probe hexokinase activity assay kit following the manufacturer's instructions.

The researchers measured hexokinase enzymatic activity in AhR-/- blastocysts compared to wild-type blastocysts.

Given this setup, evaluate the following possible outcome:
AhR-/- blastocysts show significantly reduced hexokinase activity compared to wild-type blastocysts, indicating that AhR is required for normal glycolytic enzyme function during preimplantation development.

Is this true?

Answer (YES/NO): NO